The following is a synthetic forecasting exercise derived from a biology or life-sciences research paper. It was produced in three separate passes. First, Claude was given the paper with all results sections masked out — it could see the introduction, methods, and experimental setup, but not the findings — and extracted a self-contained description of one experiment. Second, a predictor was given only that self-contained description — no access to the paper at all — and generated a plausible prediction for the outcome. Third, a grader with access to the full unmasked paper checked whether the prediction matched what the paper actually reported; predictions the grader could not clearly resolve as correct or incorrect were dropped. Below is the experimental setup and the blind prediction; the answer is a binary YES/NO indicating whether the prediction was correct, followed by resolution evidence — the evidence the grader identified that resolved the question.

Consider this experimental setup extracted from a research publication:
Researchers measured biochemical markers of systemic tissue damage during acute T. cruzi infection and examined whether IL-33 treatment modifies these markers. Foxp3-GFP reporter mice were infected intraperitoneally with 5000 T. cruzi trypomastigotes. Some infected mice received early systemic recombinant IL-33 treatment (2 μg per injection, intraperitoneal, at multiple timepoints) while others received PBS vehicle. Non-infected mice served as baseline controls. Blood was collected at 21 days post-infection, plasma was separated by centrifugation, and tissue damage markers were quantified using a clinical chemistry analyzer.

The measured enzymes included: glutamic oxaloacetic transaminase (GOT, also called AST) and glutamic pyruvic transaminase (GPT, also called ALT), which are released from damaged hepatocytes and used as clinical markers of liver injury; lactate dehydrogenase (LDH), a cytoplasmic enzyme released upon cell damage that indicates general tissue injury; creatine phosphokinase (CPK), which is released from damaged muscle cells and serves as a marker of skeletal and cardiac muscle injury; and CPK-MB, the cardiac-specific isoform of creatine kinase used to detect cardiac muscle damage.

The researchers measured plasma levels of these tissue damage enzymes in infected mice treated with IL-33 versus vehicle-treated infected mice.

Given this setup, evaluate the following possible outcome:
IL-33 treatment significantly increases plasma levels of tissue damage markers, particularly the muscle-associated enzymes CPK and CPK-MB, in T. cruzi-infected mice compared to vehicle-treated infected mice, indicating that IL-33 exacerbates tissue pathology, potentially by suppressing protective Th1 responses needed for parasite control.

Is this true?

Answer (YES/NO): NO